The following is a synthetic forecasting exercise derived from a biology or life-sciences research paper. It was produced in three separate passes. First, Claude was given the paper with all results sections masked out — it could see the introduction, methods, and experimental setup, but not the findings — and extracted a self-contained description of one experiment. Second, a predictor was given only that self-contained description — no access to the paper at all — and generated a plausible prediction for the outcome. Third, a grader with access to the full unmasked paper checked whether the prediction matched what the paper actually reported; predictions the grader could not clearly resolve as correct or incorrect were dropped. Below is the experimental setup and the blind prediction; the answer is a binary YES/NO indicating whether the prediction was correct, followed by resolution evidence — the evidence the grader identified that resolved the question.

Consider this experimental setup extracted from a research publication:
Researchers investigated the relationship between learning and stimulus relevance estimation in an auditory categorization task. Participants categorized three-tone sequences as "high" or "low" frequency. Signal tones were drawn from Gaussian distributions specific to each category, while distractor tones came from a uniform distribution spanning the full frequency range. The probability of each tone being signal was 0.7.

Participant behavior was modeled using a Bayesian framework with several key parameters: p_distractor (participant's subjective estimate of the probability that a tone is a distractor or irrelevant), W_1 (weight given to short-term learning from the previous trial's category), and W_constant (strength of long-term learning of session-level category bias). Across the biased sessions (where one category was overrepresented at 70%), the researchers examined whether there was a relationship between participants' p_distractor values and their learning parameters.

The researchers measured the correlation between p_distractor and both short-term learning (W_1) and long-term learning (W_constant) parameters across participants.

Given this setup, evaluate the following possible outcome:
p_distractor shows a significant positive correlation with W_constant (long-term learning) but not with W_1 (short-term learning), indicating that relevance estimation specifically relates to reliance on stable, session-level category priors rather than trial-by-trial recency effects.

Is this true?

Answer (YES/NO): NO